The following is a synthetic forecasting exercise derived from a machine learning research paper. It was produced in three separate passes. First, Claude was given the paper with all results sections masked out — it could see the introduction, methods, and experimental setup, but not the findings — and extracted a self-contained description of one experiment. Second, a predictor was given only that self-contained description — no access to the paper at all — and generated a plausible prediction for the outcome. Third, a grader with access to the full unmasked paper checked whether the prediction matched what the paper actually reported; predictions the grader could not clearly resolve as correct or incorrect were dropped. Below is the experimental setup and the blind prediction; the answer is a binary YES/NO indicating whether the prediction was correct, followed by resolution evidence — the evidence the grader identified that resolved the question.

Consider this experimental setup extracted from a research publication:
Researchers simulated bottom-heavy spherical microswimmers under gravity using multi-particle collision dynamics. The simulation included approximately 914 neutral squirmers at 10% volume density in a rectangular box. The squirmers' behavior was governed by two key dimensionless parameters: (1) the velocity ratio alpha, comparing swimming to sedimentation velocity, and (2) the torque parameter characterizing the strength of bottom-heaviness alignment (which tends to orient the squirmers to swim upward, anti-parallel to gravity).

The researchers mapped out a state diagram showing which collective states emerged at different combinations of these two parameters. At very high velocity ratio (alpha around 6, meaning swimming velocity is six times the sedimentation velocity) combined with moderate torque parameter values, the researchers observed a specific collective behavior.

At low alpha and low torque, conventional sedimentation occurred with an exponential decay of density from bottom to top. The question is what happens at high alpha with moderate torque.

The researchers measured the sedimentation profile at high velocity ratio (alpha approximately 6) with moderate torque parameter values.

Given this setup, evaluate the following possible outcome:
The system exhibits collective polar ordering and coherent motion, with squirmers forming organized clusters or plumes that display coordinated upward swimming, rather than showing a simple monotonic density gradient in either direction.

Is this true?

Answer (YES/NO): NO